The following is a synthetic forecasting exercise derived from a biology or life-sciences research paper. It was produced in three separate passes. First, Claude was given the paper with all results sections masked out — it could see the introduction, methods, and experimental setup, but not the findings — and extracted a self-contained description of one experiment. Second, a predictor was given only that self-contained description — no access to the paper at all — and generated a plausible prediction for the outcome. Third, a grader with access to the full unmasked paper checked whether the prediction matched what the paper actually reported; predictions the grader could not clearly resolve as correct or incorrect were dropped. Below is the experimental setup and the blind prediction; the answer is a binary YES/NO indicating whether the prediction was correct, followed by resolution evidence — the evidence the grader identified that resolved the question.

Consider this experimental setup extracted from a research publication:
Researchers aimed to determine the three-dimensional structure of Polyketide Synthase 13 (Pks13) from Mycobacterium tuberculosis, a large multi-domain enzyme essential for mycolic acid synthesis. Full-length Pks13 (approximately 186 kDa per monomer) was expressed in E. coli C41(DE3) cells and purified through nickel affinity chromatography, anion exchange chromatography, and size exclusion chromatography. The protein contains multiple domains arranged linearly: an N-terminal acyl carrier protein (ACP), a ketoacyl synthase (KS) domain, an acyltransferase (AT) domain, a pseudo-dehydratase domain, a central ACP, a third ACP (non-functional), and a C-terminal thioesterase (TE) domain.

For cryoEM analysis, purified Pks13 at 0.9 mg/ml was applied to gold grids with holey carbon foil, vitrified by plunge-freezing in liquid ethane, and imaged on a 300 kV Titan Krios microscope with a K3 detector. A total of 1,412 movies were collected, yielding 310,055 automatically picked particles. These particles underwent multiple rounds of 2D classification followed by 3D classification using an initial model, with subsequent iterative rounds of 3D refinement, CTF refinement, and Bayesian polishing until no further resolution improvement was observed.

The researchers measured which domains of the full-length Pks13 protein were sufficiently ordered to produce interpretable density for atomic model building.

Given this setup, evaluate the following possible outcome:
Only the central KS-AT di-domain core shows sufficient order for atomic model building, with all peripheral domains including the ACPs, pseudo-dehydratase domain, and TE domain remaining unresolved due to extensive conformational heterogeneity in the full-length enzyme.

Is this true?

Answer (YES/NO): YES